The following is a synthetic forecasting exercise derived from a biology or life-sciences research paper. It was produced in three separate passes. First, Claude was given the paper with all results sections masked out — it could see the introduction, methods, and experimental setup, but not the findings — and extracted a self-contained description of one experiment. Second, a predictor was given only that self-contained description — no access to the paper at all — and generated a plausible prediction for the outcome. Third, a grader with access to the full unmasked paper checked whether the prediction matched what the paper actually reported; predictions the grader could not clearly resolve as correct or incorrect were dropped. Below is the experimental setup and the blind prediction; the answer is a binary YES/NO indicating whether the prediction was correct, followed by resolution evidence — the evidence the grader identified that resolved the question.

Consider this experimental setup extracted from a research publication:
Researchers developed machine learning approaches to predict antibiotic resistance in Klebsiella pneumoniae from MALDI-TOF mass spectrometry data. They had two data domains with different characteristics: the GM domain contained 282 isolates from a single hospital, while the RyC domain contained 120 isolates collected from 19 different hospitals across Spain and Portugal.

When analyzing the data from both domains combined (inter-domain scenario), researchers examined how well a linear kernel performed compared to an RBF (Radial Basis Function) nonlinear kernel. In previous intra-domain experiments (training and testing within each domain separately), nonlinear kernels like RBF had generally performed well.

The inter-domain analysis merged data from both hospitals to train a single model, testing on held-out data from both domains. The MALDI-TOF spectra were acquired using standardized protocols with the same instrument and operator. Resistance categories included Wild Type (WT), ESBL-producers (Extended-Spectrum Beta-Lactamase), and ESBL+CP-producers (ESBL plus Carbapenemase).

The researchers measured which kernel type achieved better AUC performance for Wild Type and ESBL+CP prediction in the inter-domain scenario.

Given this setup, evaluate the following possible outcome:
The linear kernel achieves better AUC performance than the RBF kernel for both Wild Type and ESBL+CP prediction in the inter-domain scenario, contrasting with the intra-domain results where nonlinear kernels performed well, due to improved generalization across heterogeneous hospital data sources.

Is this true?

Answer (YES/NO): YES